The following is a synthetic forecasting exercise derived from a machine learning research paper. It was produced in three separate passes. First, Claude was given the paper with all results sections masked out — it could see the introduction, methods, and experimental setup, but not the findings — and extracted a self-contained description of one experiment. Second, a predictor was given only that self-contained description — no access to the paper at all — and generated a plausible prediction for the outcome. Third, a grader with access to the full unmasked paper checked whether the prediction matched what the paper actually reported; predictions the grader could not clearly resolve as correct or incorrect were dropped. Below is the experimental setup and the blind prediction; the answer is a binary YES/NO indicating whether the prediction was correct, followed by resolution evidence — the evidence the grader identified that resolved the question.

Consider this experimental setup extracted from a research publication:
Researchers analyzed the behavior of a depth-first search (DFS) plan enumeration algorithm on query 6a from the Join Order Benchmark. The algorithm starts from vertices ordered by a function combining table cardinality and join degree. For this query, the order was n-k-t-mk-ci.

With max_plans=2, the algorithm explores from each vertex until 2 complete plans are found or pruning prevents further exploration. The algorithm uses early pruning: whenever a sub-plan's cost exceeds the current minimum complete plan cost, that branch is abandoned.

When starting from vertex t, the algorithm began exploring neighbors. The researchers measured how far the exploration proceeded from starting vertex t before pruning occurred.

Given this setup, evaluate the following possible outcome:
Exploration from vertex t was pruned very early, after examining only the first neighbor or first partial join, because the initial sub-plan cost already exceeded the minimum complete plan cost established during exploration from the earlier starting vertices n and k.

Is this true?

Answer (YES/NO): NO